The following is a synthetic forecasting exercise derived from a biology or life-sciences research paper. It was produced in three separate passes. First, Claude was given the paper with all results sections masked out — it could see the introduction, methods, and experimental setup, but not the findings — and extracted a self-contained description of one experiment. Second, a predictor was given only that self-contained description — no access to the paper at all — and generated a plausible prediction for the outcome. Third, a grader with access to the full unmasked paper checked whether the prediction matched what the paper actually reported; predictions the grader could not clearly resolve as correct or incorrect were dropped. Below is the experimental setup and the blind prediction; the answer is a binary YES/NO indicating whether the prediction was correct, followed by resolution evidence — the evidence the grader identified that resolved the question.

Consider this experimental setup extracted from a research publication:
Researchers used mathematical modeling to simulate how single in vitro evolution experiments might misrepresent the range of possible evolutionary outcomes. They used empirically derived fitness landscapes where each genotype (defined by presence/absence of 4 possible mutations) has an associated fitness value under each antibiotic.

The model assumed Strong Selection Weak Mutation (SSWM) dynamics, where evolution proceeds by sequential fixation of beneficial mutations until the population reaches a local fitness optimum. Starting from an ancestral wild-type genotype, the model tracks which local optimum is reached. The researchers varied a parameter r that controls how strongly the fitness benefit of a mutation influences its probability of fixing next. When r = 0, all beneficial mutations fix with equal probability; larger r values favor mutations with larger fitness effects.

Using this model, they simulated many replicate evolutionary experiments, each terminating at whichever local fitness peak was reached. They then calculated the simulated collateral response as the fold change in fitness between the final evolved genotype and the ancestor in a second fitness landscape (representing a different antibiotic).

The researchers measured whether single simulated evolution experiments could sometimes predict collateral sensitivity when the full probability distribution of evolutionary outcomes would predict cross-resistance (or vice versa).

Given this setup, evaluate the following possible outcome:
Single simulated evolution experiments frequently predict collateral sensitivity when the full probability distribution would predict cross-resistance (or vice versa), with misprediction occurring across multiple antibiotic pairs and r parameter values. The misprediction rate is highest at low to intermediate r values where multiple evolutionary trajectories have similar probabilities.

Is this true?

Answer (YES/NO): NO